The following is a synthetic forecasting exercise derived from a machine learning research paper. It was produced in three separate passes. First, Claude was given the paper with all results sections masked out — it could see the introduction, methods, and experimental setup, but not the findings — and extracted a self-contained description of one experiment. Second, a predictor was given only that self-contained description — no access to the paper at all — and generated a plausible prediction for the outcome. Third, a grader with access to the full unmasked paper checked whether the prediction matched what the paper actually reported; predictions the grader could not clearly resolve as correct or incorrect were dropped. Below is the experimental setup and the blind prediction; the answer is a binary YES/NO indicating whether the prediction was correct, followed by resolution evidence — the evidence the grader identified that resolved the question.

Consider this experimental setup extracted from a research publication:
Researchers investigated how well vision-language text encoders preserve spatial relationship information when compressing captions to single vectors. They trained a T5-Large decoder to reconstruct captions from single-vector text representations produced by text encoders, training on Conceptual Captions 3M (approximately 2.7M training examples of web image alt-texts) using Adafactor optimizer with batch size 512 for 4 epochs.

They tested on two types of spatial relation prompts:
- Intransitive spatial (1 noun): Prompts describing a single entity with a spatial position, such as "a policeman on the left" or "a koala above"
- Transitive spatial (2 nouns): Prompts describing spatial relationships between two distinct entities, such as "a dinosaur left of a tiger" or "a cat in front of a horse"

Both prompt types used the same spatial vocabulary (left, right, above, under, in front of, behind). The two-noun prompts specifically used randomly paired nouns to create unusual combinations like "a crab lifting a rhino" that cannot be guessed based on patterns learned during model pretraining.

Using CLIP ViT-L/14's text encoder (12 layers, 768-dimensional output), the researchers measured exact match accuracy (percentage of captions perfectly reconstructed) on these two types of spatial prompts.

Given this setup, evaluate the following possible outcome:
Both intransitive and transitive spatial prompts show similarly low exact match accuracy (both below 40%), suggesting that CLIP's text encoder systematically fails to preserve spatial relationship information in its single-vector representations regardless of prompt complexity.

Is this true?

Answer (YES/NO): NO